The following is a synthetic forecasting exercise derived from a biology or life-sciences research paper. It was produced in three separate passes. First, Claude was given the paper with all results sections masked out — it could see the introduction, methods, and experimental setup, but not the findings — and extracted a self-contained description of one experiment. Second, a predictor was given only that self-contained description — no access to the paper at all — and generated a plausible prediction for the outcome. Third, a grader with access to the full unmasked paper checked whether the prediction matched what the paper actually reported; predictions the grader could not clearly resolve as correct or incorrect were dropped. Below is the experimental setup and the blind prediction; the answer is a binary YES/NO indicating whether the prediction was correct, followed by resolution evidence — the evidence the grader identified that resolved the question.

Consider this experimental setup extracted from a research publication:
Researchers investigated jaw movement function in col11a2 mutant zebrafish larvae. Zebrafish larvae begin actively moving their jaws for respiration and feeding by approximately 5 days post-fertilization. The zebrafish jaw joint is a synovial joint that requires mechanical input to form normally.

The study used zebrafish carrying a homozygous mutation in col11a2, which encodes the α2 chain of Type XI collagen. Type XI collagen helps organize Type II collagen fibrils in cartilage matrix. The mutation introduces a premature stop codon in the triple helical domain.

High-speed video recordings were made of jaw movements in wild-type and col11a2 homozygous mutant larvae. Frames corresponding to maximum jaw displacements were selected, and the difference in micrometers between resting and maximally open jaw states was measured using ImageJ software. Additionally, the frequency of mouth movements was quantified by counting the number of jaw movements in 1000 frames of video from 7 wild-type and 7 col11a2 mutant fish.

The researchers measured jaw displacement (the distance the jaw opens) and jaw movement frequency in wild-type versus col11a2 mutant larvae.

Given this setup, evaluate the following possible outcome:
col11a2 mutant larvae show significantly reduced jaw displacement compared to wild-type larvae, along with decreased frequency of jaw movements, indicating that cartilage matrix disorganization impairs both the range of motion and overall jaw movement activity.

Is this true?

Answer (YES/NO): NO